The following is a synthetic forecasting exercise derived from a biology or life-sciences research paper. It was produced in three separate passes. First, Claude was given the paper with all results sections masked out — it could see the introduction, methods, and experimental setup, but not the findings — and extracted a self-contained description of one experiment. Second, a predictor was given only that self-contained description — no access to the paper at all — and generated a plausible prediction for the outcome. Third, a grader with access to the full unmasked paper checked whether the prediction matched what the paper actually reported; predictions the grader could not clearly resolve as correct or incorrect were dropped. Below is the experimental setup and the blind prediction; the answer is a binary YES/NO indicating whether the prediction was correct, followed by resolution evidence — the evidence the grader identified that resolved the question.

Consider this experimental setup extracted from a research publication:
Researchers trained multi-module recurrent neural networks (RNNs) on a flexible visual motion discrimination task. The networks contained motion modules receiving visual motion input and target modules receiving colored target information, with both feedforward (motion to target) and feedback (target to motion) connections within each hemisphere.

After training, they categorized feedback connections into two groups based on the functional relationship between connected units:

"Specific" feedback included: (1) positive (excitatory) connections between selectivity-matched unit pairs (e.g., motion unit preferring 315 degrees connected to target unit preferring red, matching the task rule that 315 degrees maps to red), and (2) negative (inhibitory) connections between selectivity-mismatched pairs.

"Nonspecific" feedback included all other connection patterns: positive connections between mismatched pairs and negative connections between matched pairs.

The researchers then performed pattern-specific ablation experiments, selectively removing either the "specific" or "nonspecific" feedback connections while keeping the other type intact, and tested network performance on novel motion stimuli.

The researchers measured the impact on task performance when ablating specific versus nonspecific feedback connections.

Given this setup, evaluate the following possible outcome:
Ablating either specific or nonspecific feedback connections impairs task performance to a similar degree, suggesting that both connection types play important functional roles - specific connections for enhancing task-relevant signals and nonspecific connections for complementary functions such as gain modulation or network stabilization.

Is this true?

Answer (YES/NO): NO